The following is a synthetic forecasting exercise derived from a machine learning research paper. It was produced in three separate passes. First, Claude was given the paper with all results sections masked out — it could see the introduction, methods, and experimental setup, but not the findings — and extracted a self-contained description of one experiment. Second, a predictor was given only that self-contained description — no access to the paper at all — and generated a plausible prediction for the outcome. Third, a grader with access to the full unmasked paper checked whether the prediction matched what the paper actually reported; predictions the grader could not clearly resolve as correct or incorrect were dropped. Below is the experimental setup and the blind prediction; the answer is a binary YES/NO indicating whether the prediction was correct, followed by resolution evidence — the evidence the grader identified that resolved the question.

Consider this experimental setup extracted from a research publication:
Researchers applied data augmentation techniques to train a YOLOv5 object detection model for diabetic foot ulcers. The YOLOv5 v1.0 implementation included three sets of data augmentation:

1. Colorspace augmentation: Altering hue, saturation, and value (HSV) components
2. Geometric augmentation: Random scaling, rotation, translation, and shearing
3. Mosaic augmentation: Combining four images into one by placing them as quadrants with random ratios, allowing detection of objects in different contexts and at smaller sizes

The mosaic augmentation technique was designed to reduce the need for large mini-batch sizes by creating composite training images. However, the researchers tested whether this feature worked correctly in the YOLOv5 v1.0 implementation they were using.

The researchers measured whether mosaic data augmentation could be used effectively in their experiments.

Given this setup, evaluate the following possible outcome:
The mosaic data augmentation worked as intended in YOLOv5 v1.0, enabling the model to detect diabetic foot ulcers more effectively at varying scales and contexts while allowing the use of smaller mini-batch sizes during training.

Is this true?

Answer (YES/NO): NO